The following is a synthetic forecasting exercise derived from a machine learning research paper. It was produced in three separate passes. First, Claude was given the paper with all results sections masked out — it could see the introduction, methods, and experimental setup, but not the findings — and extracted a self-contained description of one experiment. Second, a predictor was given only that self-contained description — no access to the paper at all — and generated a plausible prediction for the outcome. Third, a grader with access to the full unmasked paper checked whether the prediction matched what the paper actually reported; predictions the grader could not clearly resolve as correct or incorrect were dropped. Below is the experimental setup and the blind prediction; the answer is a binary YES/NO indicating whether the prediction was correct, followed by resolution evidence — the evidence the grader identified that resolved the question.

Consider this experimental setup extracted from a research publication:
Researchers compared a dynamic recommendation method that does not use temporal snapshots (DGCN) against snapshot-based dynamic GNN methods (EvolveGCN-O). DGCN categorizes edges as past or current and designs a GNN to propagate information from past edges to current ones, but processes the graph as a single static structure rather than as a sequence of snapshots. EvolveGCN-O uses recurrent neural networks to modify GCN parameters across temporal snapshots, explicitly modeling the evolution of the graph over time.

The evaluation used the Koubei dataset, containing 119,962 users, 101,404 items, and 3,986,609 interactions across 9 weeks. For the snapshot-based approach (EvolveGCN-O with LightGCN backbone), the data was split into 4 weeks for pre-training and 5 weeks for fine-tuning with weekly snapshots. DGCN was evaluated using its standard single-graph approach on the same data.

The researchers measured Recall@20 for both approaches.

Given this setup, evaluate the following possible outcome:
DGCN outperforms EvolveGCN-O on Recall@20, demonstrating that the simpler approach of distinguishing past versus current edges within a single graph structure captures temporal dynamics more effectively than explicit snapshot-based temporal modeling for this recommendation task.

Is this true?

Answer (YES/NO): YES